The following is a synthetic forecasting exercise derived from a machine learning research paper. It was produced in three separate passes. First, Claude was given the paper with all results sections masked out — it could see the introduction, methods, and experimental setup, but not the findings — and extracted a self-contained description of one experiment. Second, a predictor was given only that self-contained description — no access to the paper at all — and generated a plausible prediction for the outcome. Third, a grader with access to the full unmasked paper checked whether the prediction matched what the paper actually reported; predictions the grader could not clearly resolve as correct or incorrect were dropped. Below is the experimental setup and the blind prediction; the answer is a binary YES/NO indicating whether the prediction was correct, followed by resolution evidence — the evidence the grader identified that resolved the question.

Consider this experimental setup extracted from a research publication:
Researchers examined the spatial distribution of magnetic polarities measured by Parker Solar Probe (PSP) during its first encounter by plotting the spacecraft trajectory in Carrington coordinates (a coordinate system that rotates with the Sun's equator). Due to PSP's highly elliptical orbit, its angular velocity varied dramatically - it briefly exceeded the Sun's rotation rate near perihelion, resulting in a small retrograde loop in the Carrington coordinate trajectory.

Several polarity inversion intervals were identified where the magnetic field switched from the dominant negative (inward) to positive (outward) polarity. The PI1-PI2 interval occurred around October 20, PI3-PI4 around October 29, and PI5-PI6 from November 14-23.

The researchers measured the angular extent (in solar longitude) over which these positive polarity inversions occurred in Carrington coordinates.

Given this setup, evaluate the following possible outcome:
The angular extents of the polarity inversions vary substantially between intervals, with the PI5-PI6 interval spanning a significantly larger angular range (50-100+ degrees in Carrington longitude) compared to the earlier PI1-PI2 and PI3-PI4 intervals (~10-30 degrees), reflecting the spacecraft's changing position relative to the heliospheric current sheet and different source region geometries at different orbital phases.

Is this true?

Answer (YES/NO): NO